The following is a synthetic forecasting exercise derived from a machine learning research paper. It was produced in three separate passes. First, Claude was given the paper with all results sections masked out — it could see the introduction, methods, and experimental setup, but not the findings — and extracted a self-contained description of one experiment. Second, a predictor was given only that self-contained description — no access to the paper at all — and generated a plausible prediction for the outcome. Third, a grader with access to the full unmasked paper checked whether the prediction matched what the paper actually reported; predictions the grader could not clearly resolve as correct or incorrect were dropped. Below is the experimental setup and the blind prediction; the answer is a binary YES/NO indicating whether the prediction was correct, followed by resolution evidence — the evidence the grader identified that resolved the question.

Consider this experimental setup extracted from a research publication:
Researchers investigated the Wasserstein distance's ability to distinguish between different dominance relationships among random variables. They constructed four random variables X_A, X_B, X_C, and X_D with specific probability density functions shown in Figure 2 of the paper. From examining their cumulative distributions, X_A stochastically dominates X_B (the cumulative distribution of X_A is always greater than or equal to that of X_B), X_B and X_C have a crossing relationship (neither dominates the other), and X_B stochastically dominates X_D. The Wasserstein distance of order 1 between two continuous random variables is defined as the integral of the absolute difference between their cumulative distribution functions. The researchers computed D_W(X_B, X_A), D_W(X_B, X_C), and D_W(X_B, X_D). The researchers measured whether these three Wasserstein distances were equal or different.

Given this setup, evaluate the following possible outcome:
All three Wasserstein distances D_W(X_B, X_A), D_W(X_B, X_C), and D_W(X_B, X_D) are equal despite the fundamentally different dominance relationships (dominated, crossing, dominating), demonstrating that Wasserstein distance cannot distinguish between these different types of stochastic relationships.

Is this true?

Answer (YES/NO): YES